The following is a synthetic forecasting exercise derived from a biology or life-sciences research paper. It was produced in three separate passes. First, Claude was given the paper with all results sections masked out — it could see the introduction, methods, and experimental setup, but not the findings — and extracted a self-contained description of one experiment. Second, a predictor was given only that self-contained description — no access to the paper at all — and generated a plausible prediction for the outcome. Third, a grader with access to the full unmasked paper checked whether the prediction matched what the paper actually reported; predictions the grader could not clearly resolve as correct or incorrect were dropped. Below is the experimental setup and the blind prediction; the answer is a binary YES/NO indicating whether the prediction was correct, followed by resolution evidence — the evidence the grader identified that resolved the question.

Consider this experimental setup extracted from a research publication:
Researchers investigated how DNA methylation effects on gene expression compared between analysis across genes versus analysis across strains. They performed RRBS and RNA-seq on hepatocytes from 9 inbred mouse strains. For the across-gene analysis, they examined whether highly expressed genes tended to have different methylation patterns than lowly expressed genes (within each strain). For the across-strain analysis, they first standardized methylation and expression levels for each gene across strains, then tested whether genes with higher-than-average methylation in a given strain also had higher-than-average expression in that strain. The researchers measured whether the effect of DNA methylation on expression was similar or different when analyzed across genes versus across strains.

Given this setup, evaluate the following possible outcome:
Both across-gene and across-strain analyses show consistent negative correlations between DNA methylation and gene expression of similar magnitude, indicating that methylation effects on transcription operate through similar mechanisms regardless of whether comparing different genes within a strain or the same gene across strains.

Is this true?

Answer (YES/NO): NO